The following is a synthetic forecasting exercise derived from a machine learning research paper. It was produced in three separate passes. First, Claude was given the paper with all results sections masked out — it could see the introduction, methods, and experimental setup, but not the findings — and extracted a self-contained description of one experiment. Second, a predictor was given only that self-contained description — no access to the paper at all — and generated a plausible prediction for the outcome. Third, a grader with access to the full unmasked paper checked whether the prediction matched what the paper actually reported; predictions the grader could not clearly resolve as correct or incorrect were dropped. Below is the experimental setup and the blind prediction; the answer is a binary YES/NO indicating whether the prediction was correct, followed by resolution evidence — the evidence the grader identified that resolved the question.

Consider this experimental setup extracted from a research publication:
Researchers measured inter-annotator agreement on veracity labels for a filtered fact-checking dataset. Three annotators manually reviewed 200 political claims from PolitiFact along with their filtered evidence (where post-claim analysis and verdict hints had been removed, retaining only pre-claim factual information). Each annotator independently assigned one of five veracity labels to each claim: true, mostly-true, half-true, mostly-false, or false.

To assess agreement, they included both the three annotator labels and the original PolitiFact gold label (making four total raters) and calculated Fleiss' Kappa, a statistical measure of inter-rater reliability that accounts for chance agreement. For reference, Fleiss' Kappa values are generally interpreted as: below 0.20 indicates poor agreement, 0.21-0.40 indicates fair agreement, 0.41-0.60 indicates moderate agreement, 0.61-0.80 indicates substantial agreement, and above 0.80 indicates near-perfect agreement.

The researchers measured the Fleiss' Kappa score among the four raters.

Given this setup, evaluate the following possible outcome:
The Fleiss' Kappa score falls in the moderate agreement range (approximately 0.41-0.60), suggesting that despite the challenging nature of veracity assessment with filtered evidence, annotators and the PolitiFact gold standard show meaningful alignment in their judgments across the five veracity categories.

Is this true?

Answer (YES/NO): NO